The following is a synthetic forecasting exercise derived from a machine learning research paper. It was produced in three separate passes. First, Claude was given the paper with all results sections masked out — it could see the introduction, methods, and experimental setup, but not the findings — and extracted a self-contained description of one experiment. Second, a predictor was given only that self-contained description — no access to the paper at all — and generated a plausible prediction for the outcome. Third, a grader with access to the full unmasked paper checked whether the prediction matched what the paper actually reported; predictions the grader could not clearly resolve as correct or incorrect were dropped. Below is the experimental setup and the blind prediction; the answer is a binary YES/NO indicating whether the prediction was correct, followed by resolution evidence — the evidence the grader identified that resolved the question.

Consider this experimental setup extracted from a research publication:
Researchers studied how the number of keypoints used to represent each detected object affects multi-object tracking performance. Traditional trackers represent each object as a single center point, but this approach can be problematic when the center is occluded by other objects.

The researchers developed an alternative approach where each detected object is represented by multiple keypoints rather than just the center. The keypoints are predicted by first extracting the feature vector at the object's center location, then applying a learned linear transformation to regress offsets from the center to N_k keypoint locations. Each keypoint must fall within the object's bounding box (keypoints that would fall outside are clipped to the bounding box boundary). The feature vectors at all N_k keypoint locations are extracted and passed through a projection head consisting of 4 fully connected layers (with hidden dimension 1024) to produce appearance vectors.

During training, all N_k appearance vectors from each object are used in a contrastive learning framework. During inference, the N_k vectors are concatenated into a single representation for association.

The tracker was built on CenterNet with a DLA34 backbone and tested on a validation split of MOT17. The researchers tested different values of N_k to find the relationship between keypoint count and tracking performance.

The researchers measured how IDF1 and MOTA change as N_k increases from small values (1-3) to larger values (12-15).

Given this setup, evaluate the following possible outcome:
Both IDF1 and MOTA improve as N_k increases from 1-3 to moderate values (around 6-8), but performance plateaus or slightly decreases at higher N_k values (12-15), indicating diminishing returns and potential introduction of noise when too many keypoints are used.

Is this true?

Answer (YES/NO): NO